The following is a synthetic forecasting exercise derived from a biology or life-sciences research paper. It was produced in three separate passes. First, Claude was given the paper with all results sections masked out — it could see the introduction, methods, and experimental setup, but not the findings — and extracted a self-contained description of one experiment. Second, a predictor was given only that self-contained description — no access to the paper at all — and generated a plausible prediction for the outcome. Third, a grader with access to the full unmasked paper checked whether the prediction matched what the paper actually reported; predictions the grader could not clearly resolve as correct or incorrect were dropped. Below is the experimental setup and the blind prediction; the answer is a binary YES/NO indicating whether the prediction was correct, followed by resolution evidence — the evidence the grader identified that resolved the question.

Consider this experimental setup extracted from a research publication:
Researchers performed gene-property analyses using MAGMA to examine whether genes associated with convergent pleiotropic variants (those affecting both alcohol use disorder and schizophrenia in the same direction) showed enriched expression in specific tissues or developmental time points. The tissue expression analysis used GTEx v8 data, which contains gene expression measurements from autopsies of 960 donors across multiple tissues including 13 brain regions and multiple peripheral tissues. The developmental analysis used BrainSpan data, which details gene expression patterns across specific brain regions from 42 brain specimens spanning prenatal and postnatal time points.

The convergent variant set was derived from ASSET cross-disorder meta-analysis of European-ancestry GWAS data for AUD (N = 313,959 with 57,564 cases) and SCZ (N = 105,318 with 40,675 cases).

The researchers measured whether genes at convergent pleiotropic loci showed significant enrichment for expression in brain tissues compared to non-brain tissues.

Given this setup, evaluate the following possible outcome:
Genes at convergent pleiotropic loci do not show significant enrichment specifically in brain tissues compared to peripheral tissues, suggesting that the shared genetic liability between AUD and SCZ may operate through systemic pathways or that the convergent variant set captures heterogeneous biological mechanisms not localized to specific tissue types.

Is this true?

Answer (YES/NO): NO